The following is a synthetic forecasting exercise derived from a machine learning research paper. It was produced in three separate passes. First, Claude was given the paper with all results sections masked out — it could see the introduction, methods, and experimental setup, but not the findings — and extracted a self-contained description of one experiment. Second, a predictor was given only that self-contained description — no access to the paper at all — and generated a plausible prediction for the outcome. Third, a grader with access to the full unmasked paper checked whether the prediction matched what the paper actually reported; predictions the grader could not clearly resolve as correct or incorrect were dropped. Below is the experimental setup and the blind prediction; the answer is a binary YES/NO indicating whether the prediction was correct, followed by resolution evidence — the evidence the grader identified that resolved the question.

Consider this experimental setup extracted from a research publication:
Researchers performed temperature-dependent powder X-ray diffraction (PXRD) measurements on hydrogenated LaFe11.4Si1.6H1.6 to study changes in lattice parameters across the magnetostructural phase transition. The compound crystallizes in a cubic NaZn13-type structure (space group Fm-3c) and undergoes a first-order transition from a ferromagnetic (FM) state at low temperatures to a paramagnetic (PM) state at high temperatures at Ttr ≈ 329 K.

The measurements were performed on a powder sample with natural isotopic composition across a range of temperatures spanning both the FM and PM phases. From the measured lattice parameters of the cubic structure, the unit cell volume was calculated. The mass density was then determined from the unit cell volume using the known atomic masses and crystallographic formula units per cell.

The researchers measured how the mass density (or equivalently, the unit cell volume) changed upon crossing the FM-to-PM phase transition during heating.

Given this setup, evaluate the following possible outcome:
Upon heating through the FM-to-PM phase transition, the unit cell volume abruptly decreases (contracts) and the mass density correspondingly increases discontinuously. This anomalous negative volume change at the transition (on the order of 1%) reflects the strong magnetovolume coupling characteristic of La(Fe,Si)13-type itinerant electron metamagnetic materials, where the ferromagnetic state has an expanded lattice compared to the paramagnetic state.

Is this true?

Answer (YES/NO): YES